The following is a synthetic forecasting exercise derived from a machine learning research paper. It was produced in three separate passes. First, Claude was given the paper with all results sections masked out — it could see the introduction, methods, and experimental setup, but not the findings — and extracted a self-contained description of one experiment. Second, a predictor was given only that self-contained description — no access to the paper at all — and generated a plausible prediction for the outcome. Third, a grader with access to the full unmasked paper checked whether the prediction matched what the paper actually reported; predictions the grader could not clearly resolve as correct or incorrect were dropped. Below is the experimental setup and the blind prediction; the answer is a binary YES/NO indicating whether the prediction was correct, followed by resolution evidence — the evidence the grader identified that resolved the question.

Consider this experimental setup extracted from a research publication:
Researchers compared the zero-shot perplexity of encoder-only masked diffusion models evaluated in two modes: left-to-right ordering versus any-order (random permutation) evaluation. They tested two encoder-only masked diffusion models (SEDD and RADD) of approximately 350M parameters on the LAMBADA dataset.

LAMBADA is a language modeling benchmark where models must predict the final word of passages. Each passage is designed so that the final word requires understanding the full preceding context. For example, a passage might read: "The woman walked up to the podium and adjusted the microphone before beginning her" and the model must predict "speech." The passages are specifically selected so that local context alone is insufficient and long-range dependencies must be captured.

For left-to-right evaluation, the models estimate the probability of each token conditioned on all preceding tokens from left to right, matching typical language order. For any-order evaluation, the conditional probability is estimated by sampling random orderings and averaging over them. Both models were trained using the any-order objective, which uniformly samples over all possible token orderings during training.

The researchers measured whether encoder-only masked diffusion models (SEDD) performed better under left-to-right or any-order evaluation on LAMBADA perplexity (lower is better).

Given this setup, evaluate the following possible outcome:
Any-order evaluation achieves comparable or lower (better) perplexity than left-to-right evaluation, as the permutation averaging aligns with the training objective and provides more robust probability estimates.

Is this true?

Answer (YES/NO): NO